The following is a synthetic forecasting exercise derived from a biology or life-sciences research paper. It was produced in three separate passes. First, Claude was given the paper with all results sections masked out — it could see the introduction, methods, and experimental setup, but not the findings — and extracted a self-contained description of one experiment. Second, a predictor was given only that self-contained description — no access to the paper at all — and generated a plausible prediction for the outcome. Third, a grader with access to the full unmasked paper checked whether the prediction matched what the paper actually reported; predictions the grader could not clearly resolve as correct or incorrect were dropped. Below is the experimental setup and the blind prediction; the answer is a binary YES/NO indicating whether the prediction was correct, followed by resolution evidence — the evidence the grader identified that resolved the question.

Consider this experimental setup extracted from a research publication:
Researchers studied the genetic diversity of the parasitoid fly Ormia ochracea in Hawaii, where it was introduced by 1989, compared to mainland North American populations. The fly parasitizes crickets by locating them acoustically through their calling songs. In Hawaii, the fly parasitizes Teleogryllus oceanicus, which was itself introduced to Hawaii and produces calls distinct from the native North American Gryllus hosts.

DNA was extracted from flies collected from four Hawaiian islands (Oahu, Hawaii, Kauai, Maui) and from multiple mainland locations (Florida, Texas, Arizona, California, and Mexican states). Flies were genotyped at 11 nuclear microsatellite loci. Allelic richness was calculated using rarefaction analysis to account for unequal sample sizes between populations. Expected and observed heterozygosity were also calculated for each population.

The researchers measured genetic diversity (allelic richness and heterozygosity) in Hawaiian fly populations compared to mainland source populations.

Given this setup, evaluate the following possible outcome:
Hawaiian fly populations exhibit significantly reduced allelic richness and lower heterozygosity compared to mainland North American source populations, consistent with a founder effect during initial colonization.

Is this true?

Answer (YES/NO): YES